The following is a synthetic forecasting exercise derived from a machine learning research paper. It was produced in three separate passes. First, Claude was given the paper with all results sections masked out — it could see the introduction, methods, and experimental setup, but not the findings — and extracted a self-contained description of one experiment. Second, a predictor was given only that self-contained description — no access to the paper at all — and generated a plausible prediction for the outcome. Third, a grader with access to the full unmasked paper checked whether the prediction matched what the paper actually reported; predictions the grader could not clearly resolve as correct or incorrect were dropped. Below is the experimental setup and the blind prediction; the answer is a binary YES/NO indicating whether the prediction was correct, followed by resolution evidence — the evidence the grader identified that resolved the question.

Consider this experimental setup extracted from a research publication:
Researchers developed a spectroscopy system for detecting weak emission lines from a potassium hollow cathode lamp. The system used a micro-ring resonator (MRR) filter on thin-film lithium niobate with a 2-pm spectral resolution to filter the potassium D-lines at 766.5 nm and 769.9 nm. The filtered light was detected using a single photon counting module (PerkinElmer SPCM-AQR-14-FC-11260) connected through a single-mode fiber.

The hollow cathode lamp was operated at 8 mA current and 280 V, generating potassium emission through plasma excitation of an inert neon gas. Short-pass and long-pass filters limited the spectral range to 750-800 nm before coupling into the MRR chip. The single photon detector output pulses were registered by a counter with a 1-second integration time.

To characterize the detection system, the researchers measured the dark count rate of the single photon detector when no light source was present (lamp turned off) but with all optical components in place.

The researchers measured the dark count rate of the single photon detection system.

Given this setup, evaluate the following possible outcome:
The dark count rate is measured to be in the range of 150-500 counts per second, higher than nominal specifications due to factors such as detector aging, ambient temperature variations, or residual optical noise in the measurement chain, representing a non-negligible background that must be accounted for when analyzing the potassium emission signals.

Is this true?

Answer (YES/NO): NO